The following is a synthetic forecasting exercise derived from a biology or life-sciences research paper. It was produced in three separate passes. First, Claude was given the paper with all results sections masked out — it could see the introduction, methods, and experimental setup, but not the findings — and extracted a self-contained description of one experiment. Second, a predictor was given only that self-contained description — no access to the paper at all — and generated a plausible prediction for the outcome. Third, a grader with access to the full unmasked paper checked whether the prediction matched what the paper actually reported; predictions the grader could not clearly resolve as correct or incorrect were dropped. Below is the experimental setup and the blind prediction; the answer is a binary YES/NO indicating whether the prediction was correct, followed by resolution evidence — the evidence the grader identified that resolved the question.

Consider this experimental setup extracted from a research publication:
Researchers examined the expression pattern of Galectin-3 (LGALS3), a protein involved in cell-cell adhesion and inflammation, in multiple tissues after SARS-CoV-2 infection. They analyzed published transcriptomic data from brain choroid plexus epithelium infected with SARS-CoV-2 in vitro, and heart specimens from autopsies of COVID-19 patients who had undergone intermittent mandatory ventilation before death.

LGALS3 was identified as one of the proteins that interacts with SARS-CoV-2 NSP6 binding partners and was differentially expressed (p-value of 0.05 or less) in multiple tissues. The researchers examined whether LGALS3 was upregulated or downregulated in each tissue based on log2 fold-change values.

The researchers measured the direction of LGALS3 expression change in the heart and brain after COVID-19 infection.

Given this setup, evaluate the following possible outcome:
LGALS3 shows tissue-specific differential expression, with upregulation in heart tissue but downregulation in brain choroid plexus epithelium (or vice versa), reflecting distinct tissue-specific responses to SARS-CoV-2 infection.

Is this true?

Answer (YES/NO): NO